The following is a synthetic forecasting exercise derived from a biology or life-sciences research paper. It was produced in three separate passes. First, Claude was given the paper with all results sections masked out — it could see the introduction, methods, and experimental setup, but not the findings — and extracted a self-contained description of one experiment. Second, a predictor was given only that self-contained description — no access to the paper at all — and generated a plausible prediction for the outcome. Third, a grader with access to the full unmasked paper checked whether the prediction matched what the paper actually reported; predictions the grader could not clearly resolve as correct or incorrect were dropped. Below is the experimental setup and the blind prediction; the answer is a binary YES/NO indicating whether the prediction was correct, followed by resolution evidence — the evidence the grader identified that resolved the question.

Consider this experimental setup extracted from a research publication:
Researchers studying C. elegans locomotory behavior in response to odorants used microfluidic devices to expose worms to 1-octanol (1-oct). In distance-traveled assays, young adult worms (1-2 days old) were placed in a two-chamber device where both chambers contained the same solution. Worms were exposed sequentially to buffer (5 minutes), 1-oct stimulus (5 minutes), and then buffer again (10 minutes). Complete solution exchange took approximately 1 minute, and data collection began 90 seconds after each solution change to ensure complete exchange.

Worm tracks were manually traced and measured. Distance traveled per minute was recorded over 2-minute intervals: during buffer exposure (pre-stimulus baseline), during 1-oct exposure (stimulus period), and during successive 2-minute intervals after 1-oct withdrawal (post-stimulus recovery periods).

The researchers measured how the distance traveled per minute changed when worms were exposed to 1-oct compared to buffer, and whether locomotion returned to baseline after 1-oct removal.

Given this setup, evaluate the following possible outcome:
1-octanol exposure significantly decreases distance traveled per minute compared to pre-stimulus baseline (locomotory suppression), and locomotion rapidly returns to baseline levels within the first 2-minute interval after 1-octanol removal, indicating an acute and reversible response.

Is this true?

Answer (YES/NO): NO